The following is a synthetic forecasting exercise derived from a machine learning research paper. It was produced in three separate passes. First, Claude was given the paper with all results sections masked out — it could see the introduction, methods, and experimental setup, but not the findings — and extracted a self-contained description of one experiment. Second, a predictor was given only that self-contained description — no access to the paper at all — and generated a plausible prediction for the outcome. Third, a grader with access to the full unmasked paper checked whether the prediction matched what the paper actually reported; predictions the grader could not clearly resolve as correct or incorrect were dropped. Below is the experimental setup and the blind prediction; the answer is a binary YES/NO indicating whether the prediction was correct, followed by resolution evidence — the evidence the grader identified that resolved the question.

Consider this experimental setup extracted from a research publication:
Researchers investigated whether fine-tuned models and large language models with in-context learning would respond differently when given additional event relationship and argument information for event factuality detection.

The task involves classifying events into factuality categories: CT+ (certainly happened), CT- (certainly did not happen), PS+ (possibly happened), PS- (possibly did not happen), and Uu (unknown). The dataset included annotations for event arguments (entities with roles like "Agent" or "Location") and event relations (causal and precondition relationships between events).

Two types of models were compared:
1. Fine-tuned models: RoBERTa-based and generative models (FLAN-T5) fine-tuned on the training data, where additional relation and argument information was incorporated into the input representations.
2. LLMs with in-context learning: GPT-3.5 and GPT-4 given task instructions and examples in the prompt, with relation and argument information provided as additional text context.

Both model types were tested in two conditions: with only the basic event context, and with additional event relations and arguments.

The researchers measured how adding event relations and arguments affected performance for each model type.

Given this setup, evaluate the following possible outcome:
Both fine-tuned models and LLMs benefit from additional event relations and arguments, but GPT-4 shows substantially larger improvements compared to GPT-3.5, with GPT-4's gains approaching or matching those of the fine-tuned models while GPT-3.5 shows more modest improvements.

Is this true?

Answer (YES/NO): NO